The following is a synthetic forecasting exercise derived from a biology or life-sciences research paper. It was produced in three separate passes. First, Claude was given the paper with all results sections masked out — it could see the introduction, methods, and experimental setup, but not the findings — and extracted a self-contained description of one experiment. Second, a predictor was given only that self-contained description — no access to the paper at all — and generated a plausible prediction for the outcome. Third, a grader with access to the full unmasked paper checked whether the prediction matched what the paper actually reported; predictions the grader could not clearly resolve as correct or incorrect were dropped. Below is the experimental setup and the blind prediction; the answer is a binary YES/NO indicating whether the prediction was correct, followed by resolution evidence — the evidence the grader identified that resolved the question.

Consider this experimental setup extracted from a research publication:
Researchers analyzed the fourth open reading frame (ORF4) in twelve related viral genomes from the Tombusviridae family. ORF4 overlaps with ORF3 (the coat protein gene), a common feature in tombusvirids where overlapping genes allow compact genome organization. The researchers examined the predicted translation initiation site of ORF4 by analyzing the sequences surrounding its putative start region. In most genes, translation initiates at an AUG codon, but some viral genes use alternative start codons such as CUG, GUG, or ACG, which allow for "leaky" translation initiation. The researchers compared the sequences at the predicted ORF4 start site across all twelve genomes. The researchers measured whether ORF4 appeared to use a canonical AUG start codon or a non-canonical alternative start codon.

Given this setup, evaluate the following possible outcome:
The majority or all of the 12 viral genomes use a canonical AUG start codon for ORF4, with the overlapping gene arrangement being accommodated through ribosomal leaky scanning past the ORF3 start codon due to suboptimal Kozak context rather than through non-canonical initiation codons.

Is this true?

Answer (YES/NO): NO